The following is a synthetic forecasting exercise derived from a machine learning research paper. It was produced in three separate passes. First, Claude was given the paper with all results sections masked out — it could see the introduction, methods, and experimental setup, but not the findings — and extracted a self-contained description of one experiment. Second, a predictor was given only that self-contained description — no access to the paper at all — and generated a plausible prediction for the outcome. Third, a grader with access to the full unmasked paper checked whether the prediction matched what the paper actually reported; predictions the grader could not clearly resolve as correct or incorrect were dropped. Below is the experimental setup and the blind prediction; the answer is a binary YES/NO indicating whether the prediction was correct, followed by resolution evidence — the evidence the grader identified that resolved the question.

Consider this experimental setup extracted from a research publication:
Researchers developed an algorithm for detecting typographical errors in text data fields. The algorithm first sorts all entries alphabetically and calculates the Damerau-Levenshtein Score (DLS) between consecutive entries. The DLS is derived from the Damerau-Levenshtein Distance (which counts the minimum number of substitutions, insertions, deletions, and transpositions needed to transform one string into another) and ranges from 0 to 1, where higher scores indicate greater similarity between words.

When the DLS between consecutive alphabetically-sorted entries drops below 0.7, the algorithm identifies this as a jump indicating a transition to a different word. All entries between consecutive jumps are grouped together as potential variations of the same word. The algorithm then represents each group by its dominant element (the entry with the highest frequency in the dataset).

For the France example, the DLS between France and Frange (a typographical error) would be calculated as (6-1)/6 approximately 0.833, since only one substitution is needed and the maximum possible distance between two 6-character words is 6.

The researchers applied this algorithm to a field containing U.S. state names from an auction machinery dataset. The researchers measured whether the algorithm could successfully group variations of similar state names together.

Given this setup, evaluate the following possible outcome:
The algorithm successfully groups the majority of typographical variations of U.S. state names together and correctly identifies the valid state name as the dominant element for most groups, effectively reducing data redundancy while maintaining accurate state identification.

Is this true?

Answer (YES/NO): YES